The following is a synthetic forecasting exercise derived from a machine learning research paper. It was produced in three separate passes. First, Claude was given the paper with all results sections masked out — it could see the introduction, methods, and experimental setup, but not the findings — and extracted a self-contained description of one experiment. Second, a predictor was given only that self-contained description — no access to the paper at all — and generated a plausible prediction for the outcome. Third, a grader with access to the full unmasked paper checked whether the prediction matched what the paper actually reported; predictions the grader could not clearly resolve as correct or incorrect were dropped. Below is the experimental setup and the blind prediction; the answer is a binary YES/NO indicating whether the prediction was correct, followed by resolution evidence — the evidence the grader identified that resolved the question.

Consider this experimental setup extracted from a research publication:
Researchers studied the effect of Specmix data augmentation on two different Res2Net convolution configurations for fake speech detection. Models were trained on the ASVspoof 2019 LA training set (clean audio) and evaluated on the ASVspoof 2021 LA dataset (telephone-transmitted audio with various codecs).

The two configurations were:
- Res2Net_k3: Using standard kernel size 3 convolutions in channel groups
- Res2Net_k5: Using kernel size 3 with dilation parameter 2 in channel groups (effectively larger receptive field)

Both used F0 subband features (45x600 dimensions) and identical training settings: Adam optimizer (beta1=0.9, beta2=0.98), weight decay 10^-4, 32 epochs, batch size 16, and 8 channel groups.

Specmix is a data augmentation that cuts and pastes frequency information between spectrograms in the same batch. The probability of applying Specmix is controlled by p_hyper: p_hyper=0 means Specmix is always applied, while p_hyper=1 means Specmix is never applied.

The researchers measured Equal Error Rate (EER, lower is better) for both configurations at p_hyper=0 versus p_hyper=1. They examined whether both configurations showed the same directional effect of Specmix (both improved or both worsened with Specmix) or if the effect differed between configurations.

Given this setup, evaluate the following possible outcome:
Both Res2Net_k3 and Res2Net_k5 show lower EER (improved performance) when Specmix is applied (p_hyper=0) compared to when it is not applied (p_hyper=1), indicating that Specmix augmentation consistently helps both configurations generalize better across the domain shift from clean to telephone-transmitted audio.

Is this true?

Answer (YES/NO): YES